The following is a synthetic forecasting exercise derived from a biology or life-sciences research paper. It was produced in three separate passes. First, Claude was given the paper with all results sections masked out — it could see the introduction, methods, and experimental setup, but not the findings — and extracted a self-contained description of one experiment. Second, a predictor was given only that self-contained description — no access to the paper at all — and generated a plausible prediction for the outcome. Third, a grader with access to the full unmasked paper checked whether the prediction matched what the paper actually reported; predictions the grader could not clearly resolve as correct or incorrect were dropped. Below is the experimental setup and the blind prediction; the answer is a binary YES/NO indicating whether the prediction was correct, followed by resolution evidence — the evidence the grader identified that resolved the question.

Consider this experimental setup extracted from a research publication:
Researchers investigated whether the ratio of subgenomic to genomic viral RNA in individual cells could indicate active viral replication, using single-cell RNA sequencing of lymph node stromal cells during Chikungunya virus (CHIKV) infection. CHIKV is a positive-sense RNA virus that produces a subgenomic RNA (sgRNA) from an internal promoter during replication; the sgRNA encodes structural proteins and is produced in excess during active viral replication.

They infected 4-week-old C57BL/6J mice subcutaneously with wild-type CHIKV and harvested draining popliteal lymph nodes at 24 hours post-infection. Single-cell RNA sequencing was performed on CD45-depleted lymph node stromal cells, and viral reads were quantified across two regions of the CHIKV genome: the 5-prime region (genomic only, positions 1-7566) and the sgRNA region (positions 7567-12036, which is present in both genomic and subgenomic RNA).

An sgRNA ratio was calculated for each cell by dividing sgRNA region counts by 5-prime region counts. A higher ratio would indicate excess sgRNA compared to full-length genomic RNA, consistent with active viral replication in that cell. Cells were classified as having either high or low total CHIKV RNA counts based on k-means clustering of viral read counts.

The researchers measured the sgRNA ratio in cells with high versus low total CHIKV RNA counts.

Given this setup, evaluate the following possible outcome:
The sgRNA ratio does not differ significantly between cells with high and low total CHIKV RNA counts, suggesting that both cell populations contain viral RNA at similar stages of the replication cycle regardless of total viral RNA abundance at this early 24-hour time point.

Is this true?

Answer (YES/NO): NO